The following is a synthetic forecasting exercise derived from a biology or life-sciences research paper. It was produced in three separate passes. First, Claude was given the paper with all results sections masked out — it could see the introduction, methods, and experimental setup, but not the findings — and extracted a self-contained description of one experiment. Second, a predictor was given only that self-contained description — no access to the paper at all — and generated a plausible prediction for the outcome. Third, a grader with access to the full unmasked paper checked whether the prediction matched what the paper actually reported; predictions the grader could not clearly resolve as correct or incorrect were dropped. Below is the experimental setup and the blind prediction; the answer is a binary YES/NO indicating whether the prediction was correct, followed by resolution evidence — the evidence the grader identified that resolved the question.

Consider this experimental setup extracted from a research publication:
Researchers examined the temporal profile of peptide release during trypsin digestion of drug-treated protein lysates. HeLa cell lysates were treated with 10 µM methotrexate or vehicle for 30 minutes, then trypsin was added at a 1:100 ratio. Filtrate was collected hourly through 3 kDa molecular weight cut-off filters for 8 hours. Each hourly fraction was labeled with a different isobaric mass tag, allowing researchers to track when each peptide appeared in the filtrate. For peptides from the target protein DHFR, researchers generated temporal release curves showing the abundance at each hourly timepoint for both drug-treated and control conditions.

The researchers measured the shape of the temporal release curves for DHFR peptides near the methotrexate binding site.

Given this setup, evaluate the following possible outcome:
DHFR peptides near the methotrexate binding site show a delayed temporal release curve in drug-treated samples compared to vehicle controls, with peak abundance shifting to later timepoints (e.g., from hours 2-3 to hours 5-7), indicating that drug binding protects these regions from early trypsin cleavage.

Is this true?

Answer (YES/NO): YES